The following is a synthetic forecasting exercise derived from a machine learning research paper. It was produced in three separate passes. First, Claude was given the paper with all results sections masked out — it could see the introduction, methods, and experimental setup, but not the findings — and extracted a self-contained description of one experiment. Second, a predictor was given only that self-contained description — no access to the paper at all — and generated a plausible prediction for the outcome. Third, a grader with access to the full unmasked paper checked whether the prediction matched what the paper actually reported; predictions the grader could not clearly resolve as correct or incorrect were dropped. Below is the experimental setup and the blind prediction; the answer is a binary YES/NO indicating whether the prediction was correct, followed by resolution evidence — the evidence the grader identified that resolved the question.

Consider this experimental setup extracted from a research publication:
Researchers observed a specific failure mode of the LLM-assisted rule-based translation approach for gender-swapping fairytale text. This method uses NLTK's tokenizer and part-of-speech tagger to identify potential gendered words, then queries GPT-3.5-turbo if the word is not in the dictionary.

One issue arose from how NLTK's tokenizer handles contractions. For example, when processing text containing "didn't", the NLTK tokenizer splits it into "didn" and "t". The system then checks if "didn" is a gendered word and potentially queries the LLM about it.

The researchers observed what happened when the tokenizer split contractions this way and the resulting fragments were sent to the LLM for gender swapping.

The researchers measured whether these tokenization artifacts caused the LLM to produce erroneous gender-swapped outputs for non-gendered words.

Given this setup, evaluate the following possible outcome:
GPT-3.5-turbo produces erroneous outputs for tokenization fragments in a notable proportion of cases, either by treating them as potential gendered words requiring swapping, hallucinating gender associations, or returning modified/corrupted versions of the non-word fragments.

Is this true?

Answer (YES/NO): YES